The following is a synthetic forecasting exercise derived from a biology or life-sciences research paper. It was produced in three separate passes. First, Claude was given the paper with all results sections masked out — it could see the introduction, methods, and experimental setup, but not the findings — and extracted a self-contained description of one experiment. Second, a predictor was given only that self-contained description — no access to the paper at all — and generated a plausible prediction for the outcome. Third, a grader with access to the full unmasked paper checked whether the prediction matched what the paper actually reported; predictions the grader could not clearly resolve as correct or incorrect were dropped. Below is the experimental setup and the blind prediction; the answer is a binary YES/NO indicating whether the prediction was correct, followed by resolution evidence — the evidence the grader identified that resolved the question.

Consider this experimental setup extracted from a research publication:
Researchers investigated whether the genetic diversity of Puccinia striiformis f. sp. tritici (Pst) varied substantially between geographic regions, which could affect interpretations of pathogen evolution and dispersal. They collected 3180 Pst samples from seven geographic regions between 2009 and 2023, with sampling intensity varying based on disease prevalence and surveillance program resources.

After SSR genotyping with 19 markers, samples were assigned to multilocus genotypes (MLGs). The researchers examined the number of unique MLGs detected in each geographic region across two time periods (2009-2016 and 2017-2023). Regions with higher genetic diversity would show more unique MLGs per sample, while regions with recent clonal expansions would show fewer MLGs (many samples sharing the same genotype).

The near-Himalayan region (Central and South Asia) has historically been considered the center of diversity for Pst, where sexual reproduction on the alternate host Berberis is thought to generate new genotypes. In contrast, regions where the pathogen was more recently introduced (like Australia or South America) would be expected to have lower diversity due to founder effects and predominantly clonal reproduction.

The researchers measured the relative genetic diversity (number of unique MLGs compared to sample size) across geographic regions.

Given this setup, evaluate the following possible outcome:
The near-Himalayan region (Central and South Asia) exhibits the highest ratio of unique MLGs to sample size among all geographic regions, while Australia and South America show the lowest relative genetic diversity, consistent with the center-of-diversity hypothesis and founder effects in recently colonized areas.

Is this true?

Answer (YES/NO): YES